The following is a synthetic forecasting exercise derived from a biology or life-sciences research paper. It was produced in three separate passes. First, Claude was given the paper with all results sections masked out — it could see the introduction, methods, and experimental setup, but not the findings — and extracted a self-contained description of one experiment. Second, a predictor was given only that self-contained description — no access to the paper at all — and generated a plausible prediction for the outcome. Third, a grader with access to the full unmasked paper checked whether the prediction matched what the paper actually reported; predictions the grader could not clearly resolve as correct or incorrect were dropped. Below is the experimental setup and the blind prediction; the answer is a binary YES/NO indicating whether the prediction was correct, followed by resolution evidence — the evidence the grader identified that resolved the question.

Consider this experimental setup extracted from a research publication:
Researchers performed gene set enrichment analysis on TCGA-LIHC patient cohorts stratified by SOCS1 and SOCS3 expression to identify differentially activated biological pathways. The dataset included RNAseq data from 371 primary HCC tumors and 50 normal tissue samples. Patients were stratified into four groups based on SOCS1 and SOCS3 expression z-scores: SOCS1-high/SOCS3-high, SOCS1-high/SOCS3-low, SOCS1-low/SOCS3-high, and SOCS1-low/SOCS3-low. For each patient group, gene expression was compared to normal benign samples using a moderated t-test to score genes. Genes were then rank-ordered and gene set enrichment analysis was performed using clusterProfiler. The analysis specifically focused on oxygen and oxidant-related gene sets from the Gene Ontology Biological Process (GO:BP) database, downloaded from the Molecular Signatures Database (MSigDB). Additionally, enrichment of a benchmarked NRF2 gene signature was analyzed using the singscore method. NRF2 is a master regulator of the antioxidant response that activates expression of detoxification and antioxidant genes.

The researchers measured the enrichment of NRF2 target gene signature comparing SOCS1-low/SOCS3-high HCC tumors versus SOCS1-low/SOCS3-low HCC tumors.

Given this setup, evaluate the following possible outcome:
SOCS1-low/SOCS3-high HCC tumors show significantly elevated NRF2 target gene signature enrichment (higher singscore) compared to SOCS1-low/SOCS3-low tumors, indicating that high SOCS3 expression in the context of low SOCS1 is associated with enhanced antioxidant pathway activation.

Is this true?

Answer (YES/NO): YES